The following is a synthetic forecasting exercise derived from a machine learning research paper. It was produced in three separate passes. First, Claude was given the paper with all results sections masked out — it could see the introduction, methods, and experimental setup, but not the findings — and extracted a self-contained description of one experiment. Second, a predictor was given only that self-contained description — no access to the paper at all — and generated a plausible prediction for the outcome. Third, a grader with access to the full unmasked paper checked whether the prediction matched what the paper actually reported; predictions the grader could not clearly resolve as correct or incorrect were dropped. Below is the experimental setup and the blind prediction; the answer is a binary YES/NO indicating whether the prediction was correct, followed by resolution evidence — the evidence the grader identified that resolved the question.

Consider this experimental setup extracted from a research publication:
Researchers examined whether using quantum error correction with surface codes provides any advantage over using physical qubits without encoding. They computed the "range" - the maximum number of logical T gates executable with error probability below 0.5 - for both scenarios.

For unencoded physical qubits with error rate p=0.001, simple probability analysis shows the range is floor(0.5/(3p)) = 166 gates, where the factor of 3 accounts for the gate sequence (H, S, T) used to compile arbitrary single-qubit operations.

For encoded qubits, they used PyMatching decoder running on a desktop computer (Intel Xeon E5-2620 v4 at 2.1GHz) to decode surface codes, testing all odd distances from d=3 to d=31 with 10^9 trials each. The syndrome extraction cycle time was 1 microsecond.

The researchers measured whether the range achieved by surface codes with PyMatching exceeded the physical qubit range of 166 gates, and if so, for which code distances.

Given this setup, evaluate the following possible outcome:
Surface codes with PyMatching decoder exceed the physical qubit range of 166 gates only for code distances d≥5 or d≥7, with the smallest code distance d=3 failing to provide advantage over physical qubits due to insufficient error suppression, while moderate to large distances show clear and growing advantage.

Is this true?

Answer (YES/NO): NO